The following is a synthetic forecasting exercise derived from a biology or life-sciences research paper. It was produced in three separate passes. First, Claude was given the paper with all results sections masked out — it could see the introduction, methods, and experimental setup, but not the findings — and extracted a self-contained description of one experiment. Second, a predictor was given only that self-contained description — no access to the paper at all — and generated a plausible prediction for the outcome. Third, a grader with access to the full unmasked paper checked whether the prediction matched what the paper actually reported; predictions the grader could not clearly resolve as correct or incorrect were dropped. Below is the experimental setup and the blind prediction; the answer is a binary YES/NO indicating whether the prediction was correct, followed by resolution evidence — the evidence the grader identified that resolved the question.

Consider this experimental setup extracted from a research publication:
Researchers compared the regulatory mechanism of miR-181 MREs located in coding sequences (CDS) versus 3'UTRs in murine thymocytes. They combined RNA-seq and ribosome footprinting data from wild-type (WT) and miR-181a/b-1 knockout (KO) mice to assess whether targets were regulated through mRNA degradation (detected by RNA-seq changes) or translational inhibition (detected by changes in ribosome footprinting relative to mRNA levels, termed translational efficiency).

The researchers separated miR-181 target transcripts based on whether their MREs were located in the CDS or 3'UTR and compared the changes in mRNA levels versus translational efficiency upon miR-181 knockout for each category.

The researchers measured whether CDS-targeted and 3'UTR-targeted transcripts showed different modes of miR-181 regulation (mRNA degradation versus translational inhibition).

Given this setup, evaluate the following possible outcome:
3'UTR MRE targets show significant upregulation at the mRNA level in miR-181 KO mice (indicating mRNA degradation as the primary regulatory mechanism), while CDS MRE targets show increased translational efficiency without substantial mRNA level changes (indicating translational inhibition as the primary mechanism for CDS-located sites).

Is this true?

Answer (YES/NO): NO